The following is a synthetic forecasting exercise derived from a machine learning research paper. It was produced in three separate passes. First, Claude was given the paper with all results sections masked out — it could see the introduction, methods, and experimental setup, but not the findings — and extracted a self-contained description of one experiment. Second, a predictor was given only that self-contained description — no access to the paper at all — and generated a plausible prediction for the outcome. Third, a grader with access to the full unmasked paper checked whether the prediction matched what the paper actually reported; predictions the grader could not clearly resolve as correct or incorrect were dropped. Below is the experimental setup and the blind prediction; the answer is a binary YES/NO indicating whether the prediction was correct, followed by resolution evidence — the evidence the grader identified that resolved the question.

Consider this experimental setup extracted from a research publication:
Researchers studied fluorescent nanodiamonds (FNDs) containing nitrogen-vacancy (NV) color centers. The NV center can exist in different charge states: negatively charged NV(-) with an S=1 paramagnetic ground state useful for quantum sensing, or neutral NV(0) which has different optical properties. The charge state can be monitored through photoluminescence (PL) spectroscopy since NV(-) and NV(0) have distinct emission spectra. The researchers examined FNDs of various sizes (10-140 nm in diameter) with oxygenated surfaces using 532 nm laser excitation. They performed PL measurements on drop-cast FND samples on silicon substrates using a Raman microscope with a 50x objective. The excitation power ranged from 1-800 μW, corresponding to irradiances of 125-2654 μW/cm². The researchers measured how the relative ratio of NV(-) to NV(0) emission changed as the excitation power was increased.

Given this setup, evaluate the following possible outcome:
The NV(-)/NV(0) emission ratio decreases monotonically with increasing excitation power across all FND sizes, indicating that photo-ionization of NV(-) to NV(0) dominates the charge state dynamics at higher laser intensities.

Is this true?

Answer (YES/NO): NO